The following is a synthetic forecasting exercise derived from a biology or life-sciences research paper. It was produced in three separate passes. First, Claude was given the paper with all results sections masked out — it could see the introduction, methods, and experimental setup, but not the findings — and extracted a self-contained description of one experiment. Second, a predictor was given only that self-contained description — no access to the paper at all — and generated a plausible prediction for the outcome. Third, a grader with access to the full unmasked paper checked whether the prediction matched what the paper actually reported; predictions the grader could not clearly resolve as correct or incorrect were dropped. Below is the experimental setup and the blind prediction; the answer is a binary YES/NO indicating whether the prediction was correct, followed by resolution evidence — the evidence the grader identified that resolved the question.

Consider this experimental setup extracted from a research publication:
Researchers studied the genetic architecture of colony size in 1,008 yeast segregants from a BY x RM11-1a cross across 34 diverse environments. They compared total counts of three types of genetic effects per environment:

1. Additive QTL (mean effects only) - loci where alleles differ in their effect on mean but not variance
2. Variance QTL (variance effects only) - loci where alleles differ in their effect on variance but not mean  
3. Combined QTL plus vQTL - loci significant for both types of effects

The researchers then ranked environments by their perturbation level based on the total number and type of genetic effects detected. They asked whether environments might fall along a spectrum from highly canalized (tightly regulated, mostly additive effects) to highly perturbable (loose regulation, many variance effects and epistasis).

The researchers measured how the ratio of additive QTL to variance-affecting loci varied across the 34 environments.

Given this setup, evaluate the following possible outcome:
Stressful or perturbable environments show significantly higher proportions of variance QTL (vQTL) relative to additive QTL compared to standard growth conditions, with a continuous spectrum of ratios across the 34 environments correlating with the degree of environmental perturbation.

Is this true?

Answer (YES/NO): NO